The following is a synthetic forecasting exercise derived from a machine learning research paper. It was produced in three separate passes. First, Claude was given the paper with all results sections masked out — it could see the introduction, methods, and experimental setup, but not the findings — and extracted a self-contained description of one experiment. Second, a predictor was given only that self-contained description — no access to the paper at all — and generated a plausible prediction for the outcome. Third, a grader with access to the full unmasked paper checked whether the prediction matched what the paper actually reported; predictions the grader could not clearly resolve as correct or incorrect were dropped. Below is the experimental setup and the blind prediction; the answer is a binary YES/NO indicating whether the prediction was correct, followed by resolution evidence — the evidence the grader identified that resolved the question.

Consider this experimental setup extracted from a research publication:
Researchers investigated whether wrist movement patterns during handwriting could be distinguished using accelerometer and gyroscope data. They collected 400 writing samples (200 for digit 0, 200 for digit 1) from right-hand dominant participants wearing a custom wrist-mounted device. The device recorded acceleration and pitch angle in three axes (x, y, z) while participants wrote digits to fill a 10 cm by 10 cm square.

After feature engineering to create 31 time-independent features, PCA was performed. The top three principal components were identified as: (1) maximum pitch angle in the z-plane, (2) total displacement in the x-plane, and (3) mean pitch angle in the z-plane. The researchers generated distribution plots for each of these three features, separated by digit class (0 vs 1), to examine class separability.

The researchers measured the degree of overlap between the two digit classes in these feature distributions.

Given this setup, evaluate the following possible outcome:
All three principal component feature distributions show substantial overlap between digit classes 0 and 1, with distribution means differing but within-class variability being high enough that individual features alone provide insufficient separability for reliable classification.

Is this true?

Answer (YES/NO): NO